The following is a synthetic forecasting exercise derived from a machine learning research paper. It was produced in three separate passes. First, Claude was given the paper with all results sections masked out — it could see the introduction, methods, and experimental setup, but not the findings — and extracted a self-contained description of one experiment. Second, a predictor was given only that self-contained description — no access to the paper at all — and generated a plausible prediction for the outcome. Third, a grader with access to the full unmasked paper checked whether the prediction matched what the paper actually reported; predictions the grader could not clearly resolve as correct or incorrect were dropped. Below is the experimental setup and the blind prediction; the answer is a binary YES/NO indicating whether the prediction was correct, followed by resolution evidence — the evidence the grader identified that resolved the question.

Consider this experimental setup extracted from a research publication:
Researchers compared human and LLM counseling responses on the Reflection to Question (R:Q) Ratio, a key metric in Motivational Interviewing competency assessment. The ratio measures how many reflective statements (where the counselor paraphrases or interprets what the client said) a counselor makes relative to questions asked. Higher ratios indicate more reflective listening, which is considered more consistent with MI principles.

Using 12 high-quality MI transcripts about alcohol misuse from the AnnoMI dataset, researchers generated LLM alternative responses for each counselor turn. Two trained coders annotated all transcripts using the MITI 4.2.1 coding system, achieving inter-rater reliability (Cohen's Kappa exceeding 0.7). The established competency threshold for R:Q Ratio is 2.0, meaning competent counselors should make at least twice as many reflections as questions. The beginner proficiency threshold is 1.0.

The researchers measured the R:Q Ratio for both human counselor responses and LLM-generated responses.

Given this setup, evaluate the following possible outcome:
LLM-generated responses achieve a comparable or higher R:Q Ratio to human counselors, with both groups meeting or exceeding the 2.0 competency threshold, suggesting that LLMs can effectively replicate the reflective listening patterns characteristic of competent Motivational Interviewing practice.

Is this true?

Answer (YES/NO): NO